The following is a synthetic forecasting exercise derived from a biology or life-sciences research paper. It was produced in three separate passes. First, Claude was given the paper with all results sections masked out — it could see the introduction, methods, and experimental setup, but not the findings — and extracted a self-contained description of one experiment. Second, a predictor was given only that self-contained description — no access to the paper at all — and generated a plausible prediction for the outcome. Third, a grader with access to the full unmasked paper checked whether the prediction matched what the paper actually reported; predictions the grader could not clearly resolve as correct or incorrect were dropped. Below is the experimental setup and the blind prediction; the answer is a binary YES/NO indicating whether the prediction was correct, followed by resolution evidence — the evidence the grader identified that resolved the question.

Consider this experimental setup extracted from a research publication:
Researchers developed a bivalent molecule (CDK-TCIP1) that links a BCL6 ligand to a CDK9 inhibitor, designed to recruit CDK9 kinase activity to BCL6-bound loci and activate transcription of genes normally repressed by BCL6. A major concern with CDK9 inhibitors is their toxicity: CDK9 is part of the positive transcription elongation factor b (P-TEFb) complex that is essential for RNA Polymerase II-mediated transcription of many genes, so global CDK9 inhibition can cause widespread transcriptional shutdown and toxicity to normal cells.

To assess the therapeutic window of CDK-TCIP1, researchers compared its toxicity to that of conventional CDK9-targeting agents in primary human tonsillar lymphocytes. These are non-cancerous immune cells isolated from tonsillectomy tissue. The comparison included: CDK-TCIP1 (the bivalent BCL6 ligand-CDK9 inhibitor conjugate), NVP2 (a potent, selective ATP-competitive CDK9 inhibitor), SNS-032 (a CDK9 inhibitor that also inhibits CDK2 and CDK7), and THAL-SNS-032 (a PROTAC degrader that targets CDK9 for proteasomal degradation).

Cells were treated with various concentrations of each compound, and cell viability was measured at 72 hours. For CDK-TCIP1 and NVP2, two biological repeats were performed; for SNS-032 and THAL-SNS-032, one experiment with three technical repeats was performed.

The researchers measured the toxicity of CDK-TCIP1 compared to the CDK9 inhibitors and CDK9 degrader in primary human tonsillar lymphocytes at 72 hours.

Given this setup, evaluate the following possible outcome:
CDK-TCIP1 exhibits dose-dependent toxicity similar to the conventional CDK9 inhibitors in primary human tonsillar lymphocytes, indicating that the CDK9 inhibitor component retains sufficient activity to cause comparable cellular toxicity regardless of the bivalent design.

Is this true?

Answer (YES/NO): NO